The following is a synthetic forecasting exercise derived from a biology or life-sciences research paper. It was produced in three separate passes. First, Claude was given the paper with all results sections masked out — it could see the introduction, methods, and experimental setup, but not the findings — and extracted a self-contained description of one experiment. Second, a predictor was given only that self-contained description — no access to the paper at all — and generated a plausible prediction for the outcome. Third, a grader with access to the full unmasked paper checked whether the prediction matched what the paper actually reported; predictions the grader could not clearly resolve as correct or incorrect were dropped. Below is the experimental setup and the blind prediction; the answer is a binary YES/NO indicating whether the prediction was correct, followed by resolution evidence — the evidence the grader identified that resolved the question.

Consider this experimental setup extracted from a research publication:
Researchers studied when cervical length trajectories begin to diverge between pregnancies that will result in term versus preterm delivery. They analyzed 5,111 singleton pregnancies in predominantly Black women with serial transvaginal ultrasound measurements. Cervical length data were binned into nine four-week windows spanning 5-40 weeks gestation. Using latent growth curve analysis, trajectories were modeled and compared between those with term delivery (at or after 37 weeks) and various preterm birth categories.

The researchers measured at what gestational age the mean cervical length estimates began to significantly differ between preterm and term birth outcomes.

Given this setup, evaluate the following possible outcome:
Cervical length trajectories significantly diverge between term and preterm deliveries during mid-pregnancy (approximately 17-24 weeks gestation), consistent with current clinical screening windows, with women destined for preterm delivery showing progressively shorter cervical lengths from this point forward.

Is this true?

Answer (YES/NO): NO